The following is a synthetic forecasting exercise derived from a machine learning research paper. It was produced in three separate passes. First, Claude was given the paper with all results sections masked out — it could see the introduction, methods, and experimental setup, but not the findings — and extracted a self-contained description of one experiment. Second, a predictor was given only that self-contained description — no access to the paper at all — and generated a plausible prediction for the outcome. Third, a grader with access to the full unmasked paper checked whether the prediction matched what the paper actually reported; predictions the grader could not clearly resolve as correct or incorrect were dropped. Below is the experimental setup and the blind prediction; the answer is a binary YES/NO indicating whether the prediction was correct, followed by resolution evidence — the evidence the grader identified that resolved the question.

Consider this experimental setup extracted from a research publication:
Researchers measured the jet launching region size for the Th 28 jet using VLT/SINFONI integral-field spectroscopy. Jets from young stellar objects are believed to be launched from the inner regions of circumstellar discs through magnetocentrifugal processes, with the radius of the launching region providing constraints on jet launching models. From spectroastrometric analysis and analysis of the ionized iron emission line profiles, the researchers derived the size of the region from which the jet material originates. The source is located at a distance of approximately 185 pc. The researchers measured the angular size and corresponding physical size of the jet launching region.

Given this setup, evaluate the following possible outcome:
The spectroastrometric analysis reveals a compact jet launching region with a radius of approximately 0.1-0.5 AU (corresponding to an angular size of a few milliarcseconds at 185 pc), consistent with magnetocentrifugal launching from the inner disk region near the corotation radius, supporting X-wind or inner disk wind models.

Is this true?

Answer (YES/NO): NO